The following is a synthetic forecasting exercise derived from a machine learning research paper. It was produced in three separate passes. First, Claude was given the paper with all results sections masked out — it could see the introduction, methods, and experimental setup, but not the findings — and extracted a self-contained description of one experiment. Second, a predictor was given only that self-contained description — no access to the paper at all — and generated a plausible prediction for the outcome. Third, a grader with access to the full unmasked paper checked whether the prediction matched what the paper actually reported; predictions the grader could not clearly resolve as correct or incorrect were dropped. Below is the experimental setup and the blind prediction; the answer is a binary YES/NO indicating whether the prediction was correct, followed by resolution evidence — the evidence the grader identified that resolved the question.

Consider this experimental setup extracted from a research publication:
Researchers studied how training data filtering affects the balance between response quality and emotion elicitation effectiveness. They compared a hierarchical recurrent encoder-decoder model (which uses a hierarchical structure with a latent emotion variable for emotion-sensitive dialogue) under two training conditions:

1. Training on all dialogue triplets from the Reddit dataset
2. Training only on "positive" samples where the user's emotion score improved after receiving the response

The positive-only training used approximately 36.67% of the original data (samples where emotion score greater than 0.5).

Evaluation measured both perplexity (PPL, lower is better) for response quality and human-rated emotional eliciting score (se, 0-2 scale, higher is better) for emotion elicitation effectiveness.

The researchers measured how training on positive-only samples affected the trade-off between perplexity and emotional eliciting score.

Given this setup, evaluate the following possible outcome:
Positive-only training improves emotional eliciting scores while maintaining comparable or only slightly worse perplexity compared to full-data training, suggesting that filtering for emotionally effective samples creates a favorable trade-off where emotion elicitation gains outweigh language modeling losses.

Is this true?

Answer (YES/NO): YES